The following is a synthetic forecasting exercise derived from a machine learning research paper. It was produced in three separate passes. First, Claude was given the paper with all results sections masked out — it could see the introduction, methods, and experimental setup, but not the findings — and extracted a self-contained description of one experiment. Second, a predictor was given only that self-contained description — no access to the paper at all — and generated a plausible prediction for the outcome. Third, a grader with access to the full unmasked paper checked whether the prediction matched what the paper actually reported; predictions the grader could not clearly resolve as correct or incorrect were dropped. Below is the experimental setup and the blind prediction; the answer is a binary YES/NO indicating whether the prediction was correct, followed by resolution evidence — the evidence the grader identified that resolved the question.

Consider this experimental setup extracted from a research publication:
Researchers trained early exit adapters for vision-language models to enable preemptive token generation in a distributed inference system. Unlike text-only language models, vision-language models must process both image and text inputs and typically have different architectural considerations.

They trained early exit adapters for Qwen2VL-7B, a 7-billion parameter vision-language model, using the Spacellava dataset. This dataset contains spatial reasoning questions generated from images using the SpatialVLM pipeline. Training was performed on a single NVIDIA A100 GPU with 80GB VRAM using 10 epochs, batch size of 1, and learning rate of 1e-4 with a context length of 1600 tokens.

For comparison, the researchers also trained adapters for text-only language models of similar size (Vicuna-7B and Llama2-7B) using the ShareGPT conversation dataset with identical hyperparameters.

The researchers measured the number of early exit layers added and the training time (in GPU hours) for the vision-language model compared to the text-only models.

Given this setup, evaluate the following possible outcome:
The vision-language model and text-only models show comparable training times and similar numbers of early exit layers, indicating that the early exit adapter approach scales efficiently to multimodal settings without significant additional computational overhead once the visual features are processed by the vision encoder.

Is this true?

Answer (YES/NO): YES